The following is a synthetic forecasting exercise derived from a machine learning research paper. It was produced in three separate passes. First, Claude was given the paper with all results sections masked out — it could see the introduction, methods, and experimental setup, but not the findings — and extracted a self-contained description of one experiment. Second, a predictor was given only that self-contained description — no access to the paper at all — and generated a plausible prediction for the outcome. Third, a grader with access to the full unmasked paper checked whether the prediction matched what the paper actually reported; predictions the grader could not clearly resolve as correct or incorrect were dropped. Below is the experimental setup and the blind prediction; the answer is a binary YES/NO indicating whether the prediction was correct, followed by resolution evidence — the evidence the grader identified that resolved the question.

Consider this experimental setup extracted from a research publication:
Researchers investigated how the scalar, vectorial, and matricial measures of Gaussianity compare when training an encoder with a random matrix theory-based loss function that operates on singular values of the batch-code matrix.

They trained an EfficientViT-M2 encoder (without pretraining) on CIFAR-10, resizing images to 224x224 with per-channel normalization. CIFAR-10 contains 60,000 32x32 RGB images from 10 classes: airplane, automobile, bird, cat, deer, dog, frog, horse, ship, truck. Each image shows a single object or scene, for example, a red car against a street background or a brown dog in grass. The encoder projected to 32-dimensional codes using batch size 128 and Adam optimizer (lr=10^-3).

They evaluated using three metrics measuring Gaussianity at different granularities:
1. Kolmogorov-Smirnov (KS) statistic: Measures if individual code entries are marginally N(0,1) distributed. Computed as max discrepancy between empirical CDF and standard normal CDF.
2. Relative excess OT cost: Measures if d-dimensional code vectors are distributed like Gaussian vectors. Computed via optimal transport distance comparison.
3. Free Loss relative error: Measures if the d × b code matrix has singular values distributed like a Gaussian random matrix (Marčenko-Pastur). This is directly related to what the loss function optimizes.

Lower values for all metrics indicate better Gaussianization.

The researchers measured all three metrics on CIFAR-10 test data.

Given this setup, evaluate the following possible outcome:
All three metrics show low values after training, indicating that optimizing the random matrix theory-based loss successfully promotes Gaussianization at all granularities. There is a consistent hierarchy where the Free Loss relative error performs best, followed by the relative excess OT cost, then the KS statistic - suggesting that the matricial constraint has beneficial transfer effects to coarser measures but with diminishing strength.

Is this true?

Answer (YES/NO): YES